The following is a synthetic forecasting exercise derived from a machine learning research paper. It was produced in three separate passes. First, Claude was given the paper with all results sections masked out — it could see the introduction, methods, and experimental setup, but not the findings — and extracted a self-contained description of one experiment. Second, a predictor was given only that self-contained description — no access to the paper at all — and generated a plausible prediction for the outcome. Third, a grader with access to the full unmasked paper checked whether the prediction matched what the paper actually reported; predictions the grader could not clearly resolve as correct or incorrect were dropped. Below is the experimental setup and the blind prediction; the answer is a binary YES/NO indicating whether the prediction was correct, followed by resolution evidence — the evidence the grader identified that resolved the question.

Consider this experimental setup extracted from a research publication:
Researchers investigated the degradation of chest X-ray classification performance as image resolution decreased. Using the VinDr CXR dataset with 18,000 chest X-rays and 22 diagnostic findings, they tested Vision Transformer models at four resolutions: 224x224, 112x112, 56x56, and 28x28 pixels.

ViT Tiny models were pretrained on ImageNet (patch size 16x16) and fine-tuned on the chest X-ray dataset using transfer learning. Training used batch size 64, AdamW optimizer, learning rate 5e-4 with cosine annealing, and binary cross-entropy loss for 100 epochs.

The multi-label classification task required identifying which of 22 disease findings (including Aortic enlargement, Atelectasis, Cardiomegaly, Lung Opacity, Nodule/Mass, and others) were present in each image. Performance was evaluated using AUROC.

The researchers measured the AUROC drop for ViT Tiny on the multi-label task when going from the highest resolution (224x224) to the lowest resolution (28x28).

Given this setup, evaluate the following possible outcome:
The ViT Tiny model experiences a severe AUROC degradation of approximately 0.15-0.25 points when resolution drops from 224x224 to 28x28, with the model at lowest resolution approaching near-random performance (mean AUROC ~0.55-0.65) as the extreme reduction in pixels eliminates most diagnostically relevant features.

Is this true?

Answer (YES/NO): NO